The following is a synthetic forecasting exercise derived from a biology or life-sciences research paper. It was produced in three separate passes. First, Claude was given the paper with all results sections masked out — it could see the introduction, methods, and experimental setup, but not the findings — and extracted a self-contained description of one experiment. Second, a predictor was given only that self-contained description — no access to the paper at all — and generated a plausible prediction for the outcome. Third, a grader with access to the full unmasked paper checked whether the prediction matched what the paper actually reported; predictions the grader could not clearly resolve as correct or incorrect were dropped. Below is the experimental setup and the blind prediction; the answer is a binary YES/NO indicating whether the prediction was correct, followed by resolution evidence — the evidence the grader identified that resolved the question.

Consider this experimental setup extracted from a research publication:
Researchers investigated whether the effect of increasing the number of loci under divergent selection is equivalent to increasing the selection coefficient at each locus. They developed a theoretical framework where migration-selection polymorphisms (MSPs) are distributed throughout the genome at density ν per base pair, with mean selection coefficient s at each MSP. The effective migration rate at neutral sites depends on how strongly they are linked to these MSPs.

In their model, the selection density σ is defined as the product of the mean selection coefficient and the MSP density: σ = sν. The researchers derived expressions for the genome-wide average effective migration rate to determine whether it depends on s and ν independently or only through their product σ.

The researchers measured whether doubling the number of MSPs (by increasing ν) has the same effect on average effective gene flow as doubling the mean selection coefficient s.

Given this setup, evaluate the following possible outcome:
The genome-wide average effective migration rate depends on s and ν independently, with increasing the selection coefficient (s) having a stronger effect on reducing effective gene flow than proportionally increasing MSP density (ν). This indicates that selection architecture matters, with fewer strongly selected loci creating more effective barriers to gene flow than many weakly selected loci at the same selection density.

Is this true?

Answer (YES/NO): NO